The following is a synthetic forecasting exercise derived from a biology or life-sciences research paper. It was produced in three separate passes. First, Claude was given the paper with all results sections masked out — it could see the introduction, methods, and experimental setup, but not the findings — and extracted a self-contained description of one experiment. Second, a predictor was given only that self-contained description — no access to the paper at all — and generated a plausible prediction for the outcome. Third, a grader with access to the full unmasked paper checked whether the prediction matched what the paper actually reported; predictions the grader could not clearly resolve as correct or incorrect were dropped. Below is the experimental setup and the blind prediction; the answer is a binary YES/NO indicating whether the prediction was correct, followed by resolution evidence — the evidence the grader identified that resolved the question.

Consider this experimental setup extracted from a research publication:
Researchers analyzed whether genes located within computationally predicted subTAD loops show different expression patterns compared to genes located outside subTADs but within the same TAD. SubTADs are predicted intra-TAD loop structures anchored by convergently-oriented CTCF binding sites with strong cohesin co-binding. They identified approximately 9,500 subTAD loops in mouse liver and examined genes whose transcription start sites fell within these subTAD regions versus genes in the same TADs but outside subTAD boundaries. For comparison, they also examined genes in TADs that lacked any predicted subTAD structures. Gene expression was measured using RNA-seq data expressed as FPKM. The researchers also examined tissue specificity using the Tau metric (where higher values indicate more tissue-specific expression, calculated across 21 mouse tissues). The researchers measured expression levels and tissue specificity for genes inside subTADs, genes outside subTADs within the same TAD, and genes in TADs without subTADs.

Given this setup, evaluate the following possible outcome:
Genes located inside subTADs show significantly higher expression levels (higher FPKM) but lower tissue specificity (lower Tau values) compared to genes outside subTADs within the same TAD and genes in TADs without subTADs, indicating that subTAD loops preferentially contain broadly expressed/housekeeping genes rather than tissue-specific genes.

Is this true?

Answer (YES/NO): NO